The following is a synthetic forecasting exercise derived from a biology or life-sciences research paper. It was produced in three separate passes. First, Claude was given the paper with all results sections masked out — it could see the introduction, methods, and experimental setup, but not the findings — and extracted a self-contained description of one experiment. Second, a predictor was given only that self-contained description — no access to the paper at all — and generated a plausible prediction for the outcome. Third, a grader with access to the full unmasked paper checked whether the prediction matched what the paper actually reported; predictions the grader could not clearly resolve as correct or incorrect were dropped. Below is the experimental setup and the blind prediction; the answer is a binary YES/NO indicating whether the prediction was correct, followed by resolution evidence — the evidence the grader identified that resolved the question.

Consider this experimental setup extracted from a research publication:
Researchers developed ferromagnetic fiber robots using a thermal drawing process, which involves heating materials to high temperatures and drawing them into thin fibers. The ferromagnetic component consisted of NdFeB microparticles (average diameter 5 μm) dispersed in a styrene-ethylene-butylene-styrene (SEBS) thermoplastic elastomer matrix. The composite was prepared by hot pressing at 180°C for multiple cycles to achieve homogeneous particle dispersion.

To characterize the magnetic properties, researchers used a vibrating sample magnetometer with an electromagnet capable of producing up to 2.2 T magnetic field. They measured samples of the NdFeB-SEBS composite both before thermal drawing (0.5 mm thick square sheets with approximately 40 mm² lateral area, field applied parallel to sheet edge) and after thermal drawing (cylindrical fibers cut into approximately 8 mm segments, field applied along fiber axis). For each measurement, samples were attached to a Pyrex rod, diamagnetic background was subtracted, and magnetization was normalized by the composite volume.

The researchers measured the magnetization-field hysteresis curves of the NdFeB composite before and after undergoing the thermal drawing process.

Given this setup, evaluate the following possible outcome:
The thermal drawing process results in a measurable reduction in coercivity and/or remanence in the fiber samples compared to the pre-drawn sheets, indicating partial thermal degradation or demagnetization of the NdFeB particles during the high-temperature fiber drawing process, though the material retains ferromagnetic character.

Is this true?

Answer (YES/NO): NO